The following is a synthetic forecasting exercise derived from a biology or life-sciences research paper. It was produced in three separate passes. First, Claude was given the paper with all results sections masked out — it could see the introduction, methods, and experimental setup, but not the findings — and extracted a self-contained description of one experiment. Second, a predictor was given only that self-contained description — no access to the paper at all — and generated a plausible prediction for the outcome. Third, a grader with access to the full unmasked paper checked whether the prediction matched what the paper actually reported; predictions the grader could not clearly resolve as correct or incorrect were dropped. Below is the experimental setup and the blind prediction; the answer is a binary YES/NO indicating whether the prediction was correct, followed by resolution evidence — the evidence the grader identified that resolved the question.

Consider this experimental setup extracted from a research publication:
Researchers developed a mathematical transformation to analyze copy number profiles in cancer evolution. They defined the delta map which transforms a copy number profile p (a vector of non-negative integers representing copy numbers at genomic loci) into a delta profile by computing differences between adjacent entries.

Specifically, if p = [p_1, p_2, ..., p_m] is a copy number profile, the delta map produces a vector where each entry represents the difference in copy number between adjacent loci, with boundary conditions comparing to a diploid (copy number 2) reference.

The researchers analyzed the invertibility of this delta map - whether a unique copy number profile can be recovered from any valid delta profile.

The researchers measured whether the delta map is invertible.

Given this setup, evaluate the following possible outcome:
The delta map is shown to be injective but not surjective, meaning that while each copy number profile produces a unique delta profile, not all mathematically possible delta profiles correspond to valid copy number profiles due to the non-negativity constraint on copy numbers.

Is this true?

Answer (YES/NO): NO